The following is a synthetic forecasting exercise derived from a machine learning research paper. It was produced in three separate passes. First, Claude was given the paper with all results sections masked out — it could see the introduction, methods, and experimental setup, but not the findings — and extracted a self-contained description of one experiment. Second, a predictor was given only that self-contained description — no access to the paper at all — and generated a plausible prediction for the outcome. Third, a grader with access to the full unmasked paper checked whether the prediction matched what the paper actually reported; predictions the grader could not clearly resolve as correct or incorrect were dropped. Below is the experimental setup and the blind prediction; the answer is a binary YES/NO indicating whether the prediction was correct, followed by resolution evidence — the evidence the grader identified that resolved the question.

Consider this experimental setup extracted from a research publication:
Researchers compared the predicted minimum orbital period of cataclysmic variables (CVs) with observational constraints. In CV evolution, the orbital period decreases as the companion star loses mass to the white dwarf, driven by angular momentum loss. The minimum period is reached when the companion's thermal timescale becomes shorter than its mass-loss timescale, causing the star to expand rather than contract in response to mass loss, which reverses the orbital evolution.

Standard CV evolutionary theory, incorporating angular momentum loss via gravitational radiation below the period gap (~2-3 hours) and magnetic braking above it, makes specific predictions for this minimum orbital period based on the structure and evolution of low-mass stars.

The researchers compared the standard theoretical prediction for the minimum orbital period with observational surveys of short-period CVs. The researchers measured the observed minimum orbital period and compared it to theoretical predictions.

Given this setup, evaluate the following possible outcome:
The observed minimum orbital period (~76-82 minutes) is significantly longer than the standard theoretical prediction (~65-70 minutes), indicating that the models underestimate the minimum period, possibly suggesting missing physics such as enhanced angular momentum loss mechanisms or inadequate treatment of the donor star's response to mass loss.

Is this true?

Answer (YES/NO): YES